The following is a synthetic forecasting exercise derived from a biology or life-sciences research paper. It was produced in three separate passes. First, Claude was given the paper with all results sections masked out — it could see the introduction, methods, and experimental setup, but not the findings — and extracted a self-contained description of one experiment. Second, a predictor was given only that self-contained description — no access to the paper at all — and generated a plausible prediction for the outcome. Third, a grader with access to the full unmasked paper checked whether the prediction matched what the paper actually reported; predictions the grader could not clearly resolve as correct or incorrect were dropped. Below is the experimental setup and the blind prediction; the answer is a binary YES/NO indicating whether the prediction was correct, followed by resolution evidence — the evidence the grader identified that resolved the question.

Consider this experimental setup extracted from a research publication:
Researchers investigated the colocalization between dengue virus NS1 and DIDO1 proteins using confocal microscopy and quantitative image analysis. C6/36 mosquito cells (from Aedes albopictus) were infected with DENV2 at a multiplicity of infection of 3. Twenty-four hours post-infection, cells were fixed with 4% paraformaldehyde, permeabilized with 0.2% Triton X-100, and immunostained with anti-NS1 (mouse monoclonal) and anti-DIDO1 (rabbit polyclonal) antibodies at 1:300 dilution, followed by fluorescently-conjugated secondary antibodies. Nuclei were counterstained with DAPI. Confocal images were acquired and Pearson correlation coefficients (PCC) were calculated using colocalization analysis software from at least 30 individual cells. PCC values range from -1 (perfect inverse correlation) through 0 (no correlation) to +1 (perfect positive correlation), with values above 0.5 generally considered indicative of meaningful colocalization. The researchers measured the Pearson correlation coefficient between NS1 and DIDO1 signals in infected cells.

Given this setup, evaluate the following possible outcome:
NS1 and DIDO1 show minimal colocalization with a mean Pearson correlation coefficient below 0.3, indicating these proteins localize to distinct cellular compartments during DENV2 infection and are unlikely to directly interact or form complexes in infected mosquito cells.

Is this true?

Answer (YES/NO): NO